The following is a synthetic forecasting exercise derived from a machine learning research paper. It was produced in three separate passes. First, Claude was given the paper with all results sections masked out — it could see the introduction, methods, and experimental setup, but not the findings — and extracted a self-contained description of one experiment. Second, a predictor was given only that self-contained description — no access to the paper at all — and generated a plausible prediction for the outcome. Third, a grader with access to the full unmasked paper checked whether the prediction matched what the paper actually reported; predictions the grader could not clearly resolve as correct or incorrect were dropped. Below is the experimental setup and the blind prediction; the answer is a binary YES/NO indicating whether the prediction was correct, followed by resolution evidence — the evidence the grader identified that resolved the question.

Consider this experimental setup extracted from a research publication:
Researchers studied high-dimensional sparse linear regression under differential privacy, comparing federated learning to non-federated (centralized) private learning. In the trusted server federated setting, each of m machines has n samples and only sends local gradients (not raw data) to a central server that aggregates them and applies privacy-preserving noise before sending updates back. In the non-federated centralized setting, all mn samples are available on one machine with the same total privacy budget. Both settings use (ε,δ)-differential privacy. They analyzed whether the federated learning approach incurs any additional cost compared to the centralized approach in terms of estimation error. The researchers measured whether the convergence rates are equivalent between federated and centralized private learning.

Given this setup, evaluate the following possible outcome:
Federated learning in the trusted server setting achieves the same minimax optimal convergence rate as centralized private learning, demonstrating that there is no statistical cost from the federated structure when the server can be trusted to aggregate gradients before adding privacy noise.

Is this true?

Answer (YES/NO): YES